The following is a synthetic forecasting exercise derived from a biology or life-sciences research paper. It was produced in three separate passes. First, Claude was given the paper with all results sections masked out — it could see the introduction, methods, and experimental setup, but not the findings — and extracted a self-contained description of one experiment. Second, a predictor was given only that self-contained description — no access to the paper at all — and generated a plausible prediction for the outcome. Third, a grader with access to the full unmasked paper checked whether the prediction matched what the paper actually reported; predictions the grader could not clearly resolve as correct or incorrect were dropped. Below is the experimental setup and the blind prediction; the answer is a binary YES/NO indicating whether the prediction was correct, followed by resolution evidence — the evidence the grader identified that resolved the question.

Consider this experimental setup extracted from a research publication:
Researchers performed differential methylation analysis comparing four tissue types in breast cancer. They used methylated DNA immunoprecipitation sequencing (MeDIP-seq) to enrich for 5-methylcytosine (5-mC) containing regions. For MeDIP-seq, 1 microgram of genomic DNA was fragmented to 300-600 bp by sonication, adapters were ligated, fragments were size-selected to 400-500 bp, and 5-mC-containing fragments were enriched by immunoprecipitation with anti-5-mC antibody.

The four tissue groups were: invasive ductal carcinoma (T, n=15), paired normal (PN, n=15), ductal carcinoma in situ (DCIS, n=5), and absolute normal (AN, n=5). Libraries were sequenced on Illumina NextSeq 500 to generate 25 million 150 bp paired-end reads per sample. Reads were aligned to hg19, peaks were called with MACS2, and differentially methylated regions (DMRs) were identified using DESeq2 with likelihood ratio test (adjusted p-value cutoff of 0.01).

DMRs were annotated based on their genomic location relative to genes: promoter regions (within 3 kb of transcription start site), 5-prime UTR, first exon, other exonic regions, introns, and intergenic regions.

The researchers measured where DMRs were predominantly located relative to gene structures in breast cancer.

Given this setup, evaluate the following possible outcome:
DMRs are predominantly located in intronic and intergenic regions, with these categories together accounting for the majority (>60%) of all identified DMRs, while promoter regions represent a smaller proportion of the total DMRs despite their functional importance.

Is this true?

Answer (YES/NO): NO